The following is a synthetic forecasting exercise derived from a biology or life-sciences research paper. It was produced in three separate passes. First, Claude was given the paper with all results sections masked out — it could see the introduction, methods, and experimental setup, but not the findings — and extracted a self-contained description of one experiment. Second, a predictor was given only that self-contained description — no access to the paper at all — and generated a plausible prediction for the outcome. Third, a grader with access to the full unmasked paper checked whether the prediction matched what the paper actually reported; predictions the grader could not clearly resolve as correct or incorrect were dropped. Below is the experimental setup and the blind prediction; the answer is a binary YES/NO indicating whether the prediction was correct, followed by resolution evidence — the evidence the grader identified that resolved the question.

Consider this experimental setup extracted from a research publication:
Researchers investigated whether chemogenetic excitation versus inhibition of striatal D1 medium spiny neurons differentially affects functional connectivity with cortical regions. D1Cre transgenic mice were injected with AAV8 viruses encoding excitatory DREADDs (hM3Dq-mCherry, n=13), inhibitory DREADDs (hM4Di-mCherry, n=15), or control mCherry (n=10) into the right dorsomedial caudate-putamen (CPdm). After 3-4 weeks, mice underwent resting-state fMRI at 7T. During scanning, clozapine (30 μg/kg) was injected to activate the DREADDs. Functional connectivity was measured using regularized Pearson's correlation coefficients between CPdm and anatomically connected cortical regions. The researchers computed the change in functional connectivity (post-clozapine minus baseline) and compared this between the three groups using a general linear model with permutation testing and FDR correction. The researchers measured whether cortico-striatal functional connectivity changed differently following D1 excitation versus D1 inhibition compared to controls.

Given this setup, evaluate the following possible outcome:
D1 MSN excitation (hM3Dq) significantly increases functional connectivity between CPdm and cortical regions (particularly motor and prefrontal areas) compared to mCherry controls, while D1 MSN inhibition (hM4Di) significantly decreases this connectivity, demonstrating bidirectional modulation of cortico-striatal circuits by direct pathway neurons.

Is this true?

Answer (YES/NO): NO